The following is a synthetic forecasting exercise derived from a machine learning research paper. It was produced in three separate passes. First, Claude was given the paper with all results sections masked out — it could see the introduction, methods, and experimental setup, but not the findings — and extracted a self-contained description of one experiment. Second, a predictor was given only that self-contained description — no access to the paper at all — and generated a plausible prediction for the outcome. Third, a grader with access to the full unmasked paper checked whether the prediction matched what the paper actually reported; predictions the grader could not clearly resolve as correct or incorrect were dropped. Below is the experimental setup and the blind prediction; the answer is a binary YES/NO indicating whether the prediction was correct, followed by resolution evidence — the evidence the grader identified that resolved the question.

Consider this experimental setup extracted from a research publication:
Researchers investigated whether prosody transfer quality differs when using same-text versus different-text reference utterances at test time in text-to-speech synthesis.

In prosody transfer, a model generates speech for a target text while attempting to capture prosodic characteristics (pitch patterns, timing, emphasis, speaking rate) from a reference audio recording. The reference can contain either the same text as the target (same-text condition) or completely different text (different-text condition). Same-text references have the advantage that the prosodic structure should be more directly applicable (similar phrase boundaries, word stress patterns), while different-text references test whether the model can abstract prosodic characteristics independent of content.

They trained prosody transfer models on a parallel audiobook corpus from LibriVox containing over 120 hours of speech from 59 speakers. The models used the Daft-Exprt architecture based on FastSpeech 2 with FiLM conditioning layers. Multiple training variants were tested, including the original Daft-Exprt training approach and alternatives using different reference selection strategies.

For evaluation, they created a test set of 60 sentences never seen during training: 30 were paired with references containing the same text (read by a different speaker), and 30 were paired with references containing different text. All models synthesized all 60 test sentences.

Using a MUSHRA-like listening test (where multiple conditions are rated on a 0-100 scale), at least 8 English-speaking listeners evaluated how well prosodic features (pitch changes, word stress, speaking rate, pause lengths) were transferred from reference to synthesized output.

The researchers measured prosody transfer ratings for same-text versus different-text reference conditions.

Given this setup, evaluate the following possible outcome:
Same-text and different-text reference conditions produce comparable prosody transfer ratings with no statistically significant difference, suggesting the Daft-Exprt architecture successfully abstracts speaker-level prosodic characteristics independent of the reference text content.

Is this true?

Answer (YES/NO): NO